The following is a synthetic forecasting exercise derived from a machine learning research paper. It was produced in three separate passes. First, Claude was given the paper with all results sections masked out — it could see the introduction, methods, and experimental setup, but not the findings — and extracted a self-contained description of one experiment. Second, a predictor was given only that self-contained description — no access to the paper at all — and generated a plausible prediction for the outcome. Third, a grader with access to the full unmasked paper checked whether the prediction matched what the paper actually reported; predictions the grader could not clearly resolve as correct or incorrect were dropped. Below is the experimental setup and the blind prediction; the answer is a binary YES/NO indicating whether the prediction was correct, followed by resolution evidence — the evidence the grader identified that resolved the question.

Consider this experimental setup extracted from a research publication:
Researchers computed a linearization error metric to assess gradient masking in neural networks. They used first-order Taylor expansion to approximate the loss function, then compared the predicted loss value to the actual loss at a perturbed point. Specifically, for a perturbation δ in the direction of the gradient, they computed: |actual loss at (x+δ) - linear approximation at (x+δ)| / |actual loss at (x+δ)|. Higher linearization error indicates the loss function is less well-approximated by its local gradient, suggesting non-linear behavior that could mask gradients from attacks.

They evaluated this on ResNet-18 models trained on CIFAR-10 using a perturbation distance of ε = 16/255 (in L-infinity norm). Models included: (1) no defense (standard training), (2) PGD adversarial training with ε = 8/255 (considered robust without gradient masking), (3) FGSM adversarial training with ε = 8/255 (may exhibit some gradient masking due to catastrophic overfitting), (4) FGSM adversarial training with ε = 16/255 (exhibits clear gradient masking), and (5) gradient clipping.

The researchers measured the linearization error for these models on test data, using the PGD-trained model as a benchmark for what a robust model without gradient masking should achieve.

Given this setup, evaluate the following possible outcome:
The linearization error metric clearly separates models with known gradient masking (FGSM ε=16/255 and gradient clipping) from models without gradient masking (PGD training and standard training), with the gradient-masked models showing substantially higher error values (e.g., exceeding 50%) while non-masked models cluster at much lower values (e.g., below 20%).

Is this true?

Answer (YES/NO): NO